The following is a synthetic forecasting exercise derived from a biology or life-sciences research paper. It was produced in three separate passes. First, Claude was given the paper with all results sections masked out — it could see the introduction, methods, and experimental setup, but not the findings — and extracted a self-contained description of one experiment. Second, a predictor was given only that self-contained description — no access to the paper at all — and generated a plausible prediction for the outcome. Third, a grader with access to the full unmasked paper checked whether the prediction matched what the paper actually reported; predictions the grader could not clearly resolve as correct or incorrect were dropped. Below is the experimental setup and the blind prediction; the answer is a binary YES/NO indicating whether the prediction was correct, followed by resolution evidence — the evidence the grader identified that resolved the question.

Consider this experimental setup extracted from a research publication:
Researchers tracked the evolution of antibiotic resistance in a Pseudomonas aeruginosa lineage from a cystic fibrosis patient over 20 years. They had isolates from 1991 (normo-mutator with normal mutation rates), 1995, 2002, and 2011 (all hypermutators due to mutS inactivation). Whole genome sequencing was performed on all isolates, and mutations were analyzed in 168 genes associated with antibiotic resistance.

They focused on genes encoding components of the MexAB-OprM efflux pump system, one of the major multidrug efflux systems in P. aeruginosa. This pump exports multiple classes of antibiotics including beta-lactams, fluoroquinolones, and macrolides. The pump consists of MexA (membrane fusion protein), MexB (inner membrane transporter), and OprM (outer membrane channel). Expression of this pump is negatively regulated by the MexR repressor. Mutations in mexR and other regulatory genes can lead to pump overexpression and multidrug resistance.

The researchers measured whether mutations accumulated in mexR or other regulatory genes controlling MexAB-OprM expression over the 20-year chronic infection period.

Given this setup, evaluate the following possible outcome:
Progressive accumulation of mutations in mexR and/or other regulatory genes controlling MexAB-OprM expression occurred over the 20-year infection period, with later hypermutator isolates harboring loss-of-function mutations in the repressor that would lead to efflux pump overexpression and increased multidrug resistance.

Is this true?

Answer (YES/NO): NO